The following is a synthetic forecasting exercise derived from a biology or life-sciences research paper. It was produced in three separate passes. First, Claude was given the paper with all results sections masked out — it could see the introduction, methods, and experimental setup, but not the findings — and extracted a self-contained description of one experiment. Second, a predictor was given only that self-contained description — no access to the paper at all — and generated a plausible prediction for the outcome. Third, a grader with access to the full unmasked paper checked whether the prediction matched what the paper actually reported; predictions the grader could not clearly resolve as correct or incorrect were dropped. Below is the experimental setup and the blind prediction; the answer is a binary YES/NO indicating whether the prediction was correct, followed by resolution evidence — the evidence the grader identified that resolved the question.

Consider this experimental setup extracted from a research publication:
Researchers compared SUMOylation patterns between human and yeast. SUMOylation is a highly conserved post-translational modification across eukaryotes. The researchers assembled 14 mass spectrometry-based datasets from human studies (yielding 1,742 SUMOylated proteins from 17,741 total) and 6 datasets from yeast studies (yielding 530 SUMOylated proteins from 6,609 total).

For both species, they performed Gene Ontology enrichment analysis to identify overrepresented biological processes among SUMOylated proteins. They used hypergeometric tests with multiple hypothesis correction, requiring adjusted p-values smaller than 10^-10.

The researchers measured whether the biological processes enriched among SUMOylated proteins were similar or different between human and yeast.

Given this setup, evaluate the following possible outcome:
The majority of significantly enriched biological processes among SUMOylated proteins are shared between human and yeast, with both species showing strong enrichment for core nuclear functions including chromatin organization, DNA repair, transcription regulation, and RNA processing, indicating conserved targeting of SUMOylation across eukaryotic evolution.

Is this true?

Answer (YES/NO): YES